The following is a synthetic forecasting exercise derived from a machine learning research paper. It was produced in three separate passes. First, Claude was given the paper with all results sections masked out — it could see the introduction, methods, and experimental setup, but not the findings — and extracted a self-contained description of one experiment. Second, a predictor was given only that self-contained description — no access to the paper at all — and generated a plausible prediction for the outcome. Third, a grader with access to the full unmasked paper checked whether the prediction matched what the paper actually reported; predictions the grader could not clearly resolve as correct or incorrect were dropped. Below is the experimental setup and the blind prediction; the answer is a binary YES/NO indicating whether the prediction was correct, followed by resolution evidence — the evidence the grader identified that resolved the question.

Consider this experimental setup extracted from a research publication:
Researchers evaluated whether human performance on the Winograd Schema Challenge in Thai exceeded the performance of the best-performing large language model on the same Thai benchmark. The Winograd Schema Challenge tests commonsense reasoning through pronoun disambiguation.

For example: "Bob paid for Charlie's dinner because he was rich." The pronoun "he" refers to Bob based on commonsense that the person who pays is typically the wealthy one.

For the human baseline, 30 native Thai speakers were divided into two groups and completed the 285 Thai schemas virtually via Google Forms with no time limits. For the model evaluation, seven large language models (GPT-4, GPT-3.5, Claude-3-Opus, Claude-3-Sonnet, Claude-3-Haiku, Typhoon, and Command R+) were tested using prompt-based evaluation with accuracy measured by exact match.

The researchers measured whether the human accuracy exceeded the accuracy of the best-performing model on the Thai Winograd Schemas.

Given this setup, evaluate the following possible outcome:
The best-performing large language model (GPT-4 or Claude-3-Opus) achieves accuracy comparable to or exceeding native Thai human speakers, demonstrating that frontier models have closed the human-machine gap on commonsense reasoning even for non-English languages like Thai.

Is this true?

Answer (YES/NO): NO